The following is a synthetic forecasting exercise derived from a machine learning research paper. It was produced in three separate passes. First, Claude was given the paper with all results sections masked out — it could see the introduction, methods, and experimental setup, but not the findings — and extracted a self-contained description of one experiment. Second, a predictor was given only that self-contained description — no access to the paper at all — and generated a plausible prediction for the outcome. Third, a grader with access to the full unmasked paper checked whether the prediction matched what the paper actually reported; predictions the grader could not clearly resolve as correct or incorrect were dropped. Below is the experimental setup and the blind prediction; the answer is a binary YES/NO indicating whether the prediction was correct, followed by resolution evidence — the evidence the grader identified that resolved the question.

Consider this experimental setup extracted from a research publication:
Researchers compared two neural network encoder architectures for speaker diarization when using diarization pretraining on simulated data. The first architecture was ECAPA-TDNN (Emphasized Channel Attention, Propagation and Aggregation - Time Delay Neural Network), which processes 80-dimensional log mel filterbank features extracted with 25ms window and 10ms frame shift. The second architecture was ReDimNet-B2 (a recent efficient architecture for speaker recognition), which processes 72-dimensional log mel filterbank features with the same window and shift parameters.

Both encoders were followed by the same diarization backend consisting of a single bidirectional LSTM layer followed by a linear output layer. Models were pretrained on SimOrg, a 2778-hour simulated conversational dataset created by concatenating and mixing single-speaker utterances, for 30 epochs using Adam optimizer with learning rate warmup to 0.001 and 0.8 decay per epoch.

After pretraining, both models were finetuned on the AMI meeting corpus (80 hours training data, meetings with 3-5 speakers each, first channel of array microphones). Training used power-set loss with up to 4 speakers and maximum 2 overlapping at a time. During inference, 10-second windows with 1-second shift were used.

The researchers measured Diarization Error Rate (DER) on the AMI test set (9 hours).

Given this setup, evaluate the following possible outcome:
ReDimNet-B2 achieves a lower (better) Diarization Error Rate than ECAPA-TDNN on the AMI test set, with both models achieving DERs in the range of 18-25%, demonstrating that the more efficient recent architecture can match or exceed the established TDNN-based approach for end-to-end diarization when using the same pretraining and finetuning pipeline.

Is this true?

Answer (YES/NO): NO